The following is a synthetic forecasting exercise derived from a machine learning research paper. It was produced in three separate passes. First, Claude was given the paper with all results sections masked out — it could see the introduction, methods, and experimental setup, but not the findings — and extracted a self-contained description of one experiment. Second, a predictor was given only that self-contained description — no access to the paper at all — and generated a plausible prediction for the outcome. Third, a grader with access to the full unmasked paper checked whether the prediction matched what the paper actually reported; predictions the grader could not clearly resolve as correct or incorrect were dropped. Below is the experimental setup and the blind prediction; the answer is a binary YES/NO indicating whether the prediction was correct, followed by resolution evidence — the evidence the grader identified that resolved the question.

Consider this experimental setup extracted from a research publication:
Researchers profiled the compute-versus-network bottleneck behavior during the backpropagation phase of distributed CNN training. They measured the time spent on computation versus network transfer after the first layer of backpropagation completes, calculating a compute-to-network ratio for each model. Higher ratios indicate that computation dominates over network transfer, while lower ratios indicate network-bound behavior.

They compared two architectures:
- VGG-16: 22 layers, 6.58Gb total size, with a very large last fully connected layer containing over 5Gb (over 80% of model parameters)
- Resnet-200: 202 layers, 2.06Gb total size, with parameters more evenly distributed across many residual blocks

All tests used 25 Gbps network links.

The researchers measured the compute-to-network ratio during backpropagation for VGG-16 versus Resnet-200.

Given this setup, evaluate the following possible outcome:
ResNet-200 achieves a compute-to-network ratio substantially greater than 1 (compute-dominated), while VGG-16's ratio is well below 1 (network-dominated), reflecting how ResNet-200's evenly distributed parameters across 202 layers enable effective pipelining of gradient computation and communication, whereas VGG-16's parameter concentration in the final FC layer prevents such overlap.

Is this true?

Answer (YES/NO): YES